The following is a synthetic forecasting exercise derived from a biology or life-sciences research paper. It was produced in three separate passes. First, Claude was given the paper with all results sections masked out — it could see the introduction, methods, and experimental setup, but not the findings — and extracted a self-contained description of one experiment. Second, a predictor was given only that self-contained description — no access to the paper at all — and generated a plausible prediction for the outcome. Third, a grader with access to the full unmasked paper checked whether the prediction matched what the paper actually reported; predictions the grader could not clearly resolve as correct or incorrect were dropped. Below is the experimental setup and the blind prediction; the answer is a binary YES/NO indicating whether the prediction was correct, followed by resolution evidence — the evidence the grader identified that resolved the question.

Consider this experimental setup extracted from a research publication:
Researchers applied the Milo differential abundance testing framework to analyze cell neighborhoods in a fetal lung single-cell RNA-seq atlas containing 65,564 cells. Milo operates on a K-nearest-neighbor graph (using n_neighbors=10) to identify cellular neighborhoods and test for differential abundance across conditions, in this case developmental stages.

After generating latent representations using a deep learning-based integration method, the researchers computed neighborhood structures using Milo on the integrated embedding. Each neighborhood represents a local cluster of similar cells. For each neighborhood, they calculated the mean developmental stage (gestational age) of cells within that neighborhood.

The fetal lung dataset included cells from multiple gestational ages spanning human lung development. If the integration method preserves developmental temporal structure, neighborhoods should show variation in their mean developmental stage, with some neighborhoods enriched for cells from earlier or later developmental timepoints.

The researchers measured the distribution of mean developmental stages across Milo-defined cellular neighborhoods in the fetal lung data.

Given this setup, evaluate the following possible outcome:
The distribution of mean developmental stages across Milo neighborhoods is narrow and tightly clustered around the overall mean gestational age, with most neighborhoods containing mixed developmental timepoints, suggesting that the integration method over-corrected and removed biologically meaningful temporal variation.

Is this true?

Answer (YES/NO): NO